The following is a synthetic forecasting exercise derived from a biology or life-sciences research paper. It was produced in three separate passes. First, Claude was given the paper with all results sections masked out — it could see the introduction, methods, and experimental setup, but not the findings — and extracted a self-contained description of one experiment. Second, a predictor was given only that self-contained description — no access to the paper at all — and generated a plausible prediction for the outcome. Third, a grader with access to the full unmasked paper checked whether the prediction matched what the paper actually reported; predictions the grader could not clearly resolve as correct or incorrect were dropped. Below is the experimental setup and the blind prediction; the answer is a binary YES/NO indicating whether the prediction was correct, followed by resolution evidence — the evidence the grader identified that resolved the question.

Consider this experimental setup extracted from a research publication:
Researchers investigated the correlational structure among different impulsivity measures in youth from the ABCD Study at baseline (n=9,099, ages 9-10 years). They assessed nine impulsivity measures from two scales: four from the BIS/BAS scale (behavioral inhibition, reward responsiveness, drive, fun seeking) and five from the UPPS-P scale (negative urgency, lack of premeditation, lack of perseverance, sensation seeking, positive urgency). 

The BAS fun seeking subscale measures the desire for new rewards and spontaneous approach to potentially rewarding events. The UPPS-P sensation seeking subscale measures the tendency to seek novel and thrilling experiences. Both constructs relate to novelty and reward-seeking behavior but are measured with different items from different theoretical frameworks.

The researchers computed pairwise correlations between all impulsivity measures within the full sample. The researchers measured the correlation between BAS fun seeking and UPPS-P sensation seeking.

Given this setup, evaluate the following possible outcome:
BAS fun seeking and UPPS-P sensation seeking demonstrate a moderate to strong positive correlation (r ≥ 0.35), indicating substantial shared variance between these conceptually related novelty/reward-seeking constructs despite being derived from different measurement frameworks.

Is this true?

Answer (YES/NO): NO